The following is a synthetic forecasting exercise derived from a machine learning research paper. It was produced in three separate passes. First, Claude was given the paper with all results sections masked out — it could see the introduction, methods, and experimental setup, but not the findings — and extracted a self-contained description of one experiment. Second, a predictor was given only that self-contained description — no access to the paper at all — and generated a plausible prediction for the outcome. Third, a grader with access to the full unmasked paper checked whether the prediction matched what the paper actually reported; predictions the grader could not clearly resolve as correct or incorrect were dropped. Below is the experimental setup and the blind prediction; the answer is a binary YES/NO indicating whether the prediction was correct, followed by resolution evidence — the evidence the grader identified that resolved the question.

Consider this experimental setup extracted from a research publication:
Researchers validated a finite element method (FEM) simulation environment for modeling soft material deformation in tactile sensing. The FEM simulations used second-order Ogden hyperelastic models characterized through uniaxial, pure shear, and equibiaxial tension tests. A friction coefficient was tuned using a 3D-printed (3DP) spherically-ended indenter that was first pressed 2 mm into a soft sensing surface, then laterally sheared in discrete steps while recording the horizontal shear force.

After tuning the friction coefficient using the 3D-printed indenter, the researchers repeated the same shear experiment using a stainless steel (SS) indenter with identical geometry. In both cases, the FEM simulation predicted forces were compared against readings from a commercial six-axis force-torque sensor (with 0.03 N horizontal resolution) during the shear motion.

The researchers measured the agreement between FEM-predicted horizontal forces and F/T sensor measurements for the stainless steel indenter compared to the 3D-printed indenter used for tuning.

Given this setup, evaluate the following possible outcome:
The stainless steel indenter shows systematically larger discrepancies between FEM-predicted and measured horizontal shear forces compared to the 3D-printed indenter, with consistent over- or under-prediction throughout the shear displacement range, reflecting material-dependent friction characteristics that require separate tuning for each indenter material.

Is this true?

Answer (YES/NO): NO